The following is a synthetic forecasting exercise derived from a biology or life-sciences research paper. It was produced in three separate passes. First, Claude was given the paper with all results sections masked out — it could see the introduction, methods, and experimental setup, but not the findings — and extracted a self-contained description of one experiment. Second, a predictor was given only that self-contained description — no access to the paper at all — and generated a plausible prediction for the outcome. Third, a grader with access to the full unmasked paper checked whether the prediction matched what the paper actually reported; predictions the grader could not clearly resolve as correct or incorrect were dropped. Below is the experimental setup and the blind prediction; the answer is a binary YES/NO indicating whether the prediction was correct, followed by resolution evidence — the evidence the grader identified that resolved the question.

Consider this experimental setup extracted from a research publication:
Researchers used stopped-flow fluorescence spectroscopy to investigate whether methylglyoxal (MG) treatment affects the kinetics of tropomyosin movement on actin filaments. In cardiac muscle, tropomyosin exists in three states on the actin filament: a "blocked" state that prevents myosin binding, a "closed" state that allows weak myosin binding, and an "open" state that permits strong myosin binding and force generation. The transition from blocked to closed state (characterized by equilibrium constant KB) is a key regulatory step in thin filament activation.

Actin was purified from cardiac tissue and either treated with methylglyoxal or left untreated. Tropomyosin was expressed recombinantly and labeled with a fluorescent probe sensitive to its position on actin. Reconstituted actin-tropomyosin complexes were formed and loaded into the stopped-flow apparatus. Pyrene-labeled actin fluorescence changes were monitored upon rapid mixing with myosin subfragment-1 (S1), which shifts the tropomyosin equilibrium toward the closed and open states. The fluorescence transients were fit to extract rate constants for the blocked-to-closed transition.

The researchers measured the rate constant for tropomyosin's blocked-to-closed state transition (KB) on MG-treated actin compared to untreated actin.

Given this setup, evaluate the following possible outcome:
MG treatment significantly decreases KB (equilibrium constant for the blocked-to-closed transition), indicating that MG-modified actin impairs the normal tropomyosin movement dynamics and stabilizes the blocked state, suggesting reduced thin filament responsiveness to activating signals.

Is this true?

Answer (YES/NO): YES